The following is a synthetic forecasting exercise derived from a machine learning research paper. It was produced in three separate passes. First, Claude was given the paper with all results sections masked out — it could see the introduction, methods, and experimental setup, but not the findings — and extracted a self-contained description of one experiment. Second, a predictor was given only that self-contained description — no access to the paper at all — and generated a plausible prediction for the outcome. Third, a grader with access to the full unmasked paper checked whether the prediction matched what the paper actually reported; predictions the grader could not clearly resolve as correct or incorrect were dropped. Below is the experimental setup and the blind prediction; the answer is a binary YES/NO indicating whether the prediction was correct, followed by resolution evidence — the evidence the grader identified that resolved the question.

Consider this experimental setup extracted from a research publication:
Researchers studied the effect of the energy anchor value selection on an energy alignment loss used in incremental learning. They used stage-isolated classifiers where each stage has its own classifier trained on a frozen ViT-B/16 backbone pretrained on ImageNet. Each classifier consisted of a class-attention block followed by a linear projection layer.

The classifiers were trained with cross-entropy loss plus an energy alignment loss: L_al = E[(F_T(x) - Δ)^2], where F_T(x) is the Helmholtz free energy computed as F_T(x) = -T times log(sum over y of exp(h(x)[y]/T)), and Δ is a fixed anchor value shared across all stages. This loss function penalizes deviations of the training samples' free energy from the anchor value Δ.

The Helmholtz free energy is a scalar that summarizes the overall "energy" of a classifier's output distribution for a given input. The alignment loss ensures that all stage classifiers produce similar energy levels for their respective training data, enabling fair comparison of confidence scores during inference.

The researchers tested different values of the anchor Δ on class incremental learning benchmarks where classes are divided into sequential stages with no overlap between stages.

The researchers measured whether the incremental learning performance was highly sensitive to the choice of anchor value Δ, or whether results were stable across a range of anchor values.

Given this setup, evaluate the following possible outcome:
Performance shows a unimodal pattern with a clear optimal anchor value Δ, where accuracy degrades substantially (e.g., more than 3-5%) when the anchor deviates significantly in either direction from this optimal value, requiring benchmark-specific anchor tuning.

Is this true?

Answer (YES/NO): NO